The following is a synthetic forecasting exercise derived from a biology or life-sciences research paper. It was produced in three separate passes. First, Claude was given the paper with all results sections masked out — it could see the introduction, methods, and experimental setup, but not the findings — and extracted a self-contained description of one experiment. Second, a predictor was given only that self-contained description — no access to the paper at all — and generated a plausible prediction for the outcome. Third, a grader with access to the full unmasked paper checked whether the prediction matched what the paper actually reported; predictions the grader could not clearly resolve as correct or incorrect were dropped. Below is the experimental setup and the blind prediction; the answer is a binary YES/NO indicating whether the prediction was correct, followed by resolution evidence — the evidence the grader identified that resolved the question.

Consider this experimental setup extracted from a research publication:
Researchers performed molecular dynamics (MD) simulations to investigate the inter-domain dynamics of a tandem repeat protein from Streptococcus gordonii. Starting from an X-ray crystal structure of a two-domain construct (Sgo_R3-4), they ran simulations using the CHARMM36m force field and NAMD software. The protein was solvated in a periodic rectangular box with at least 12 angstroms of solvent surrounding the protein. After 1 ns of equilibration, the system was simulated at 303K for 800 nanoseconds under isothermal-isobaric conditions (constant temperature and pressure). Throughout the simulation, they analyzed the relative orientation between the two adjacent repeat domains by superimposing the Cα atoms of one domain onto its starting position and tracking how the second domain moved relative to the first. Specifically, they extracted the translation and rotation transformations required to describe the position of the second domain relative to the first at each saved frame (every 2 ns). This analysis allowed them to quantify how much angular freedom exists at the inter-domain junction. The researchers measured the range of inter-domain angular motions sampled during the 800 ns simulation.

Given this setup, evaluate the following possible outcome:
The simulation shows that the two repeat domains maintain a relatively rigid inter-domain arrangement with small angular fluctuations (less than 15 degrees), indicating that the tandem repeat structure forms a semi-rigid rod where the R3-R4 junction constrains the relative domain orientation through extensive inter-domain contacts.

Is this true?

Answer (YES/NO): NO